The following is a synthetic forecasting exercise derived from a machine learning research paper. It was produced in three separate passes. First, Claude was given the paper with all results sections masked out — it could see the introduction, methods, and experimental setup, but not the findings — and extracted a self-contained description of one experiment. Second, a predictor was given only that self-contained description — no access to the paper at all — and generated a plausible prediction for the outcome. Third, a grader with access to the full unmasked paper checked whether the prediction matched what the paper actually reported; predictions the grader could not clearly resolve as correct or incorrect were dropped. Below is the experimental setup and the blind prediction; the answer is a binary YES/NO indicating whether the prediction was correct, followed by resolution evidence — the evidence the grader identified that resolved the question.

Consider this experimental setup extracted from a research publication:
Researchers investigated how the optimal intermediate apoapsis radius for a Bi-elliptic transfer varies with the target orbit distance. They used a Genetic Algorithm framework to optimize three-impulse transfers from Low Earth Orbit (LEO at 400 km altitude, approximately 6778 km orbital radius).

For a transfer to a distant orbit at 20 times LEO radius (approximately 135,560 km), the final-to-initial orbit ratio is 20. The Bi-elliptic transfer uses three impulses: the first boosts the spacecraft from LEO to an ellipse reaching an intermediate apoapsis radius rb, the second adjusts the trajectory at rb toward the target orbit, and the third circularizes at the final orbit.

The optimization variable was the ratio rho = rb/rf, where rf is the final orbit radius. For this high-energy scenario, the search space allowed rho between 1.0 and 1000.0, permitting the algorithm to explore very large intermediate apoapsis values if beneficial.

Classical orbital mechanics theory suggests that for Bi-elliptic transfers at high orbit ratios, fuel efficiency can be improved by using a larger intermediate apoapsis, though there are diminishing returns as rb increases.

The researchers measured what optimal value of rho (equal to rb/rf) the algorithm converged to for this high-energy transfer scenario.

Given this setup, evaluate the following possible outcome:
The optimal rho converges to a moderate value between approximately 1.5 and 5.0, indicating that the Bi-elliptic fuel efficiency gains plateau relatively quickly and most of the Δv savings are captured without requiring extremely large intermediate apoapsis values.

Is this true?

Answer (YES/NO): NO